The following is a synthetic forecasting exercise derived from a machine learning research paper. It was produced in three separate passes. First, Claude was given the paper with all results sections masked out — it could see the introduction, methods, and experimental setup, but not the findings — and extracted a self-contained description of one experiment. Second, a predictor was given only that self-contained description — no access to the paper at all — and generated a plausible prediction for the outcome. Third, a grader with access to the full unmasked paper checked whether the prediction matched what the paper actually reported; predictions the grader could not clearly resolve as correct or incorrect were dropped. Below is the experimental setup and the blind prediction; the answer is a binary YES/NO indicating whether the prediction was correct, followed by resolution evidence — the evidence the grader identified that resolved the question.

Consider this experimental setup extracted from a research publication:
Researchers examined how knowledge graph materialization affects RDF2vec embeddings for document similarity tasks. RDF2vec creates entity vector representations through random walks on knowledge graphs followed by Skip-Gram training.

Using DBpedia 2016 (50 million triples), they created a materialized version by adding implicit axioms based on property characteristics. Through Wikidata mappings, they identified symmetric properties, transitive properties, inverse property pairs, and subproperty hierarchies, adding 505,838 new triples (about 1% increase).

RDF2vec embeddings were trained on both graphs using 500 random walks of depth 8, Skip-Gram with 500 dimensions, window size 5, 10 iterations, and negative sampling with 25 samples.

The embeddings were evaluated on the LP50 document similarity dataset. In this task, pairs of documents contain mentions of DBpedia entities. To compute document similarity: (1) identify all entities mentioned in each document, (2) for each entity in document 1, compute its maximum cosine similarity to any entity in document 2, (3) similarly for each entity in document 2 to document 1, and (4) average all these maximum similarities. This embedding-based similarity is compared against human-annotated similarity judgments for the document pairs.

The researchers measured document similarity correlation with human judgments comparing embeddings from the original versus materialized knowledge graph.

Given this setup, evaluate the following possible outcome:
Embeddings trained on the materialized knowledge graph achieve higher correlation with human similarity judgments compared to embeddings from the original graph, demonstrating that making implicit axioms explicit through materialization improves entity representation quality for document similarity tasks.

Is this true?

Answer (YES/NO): YES